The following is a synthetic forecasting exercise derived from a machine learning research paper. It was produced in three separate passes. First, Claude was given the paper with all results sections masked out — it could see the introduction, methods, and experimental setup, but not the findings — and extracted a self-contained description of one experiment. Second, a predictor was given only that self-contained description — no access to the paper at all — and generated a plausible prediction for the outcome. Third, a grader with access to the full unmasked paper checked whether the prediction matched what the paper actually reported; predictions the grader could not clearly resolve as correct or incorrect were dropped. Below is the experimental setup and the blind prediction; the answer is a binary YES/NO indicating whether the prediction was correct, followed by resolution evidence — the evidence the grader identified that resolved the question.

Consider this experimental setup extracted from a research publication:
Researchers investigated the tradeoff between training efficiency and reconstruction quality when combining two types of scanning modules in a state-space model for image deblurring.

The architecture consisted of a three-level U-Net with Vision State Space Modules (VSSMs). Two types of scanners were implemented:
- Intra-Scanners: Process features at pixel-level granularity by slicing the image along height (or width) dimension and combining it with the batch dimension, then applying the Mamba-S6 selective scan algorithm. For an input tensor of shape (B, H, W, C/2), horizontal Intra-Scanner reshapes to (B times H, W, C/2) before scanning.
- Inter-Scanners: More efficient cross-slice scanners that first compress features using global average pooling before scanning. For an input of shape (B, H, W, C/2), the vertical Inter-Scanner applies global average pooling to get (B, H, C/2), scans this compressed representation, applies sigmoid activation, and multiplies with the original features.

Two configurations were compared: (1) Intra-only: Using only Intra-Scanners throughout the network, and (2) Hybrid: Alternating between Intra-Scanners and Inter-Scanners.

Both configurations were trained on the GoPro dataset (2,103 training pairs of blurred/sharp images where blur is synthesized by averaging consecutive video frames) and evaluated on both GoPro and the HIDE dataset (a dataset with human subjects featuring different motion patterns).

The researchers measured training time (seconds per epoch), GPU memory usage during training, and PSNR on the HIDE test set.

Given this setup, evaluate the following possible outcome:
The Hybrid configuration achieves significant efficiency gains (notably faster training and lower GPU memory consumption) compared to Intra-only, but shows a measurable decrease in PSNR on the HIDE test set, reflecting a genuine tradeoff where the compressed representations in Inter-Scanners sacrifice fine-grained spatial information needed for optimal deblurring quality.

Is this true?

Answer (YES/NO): YES